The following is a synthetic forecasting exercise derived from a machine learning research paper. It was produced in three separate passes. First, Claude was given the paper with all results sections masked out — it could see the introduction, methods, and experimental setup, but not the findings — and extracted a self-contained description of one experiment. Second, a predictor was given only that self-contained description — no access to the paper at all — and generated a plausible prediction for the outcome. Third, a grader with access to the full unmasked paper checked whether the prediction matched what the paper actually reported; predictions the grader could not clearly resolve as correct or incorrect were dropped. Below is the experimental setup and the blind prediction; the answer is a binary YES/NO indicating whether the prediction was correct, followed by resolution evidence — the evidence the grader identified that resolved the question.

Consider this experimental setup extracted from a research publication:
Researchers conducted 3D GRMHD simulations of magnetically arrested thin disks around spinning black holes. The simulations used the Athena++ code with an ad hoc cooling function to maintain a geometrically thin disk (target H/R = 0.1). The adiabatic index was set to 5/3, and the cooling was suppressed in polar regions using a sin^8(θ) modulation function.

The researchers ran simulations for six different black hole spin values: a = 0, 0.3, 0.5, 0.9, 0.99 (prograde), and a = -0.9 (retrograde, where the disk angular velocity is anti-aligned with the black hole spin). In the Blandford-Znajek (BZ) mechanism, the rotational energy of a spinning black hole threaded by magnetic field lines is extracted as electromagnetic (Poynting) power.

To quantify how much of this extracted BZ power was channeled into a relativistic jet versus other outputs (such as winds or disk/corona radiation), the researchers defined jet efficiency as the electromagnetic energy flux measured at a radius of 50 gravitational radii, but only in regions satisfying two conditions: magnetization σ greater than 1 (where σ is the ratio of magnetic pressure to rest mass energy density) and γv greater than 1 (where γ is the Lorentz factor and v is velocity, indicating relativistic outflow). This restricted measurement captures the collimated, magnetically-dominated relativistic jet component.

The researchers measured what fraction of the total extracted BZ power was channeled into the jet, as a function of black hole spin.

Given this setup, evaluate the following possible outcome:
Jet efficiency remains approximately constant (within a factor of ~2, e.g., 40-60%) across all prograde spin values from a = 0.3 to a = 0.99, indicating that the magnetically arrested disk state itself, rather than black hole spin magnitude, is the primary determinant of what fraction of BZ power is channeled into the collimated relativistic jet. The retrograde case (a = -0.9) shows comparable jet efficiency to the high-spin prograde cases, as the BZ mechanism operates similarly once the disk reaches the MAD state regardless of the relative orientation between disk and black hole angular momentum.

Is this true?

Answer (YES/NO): NO